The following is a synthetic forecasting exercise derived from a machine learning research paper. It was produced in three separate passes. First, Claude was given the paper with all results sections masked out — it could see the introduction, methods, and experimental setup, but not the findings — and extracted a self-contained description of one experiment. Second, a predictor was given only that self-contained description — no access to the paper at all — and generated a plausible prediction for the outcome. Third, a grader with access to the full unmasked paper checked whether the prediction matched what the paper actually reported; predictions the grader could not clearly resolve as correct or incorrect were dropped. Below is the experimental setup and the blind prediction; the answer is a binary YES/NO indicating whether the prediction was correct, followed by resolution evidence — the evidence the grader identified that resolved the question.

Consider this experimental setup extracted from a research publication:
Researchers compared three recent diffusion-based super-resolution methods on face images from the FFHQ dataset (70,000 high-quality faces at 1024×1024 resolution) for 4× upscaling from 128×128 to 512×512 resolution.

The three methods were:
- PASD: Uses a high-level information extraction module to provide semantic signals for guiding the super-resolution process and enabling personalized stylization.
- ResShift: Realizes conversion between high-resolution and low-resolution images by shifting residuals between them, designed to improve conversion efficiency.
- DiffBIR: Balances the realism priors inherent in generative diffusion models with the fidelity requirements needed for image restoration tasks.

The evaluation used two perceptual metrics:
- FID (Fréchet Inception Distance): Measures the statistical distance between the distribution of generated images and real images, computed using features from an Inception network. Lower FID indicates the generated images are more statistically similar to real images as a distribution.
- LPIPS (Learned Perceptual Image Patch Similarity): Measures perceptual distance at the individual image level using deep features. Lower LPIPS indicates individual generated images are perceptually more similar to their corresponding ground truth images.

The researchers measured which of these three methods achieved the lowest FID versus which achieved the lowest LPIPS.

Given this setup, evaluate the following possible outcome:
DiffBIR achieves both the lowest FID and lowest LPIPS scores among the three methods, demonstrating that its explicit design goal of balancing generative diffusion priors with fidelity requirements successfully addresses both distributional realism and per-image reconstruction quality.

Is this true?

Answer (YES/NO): NO